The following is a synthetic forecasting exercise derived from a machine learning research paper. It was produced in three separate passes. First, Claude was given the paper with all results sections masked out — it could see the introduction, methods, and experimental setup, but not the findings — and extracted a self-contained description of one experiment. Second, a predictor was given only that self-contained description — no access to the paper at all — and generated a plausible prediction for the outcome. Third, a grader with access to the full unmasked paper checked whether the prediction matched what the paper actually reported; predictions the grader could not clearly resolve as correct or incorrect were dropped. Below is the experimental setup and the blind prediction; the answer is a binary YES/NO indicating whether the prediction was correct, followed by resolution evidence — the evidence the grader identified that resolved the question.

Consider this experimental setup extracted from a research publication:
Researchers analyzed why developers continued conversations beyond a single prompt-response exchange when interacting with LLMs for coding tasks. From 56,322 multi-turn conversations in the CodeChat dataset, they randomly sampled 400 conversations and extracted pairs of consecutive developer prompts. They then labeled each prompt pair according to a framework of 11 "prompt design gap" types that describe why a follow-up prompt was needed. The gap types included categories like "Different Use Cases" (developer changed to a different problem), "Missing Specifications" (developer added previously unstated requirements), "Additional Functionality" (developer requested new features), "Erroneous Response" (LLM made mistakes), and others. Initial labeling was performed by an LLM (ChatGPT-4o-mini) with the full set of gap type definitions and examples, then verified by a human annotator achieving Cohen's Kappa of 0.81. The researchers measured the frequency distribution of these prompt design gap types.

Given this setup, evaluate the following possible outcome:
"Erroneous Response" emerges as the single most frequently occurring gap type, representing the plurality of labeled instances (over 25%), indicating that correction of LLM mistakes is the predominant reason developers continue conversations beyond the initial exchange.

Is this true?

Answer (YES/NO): NO